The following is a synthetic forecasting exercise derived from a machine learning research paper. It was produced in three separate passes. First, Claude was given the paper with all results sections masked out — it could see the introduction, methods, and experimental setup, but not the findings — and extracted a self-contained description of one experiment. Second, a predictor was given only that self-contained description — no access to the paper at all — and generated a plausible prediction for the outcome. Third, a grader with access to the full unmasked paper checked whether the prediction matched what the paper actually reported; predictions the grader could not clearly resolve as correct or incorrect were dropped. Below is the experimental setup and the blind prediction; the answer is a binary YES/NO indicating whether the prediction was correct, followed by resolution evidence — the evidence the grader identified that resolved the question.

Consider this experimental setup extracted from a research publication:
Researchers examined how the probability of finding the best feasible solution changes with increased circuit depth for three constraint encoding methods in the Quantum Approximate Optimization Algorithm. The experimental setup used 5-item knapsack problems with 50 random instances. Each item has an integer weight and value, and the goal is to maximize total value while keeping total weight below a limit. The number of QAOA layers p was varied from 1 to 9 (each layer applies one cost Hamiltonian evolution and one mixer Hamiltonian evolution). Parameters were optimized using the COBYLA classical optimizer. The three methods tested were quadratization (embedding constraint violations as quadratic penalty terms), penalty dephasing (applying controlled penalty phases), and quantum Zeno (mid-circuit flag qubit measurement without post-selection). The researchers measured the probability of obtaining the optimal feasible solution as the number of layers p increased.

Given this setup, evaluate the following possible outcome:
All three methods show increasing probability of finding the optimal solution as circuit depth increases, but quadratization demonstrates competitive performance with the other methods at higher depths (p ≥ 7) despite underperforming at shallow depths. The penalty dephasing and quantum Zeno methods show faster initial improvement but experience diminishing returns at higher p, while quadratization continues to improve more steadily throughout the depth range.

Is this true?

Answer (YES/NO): NO